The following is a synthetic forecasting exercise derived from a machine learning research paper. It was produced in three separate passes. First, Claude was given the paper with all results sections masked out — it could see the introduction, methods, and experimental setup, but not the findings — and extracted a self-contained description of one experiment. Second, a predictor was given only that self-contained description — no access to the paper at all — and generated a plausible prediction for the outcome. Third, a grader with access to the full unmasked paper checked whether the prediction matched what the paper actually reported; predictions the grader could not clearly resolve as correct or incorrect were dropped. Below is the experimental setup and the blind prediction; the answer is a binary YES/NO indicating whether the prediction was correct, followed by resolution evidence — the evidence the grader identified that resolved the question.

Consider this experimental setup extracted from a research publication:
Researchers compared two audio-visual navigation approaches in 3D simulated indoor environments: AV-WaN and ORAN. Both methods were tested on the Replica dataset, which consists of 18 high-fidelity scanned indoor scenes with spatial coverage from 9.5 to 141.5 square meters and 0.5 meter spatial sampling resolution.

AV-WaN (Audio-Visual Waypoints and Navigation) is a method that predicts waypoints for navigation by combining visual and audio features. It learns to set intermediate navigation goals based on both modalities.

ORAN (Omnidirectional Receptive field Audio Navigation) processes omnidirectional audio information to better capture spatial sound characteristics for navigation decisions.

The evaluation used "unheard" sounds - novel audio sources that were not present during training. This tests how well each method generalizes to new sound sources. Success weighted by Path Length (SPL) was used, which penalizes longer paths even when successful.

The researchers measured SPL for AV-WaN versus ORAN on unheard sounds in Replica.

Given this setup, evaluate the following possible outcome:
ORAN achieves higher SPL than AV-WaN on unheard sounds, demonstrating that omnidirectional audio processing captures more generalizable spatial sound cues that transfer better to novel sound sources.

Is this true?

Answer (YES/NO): YES